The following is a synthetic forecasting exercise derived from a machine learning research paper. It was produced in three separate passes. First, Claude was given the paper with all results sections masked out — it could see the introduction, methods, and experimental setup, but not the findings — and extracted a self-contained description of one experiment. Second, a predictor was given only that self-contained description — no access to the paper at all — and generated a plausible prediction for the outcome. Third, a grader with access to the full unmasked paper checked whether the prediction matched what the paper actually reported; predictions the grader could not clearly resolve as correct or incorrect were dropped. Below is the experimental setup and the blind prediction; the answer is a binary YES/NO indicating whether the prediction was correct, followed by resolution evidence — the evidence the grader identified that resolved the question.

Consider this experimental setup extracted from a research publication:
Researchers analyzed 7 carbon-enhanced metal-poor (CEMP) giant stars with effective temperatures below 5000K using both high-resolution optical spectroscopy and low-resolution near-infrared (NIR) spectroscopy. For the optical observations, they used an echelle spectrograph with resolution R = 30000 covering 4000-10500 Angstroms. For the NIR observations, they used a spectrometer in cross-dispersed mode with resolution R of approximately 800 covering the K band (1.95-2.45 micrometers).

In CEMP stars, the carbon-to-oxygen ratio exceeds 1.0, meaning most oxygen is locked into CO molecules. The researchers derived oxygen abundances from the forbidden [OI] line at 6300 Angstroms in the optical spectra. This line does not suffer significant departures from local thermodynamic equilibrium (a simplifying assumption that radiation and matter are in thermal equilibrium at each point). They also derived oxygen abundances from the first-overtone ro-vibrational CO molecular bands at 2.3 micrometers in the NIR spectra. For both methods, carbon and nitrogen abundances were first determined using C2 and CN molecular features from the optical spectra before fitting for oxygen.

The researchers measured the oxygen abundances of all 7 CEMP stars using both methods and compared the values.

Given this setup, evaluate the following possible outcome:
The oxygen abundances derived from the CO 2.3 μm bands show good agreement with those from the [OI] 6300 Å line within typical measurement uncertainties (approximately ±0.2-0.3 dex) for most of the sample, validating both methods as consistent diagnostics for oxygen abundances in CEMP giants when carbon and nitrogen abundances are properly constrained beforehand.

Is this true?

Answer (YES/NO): YES